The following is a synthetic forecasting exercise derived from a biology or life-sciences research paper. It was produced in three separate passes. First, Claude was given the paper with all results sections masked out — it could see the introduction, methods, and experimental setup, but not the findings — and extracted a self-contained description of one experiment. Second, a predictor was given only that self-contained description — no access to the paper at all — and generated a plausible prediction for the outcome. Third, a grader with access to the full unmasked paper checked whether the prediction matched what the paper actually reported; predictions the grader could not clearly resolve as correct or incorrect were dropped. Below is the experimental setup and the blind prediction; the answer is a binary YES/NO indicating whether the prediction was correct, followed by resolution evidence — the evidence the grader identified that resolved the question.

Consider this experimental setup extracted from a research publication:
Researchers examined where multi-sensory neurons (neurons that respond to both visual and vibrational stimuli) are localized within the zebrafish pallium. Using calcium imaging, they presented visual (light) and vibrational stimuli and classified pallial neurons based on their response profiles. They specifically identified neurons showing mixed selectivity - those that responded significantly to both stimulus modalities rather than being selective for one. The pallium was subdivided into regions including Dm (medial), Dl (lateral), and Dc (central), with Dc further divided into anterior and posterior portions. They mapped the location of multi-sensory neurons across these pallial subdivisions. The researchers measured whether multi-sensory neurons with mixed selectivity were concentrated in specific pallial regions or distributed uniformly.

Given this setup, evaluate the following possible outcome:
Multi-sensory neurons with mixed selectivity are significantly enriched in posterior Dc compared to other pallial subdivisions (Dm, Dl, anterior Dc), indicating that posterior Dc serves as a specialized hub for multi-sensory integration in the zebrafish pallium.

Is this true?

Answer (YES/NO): NO